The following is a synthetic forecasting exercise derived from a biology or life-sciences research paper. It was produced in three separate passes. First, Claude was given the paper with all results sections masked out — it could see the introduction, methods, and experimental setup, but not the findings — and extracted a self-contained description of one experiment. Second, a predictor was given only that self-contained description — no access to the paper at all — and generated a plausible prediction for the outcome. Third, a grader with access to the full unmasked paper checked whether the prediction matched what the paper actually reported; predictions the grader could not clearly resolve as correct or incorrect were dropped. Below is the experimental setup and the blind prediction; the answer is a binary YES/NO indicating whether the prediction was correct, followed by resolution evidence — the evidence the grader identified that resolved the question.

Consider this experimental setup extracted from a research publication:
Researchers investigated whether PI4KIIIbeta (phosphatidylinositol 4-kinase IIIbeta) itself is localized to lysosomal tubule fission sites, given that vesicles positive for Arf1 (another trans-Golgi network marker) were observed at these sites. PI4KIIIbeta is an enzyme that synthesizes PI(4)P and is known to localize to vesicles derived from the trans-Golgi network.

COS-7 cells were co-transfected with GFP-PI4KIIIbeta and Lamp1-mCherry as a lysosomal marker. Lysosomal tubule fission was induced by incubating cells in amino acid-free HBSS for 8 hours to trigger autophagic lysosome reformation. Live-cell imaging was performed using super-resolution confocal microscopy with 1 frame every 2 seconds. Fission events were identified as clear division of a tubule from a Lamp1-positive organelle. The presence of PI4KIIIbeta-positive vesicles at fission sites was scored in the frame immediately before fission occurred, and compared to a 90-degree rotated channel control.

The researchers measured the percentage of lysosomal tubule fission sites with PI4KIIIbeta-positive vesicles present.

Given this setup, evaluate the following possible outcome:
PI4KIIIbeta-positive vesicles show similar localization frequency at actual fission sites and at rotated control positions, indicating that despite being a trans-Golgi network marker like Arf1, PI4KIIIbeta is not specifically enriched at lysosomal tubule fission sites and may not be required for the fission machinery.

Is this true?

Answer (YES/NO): NO